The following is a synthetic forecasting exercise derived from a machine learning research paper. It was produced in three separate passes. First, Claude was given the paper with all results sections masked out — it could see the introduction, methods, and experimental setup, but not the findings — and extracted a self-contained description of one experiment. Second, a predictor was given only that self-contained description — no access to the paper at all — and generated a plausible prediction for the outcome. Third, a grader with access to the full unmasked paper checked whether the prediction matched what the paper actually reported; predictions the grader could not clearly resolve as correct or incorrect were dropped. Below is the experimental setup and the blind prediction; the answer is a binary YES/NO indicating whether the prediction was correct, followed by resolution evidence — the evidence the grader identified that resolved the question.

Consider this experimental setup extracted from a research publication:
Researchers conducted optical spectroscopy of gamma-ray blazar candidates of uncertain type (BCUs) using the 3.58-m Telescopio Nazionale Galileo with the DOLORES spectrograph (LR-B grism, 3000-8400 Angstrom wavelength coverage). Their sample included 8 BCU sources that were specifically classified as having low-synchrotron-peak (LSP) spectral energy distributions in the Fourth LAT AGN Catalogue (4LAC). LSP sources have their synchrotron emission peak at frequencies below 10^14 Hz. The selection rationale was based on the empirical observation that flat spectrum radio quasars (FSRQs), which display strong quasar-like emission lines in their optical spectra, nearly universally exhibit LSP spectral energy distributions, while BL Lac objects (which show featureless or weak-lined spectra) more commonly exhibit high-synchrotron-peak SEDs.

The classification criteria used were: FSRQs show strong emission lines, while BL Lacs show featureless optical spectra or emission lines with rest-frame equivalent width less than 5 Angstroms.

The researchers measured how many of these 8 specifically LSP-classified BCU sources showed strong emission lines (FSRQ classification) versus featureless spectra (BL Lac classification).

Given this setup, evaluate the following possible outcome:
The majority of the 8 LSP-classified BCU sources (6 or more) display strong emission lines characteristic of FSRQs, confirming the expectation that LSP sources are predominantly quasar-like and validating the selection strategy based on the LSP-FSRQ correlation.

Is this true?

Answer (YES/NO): NO